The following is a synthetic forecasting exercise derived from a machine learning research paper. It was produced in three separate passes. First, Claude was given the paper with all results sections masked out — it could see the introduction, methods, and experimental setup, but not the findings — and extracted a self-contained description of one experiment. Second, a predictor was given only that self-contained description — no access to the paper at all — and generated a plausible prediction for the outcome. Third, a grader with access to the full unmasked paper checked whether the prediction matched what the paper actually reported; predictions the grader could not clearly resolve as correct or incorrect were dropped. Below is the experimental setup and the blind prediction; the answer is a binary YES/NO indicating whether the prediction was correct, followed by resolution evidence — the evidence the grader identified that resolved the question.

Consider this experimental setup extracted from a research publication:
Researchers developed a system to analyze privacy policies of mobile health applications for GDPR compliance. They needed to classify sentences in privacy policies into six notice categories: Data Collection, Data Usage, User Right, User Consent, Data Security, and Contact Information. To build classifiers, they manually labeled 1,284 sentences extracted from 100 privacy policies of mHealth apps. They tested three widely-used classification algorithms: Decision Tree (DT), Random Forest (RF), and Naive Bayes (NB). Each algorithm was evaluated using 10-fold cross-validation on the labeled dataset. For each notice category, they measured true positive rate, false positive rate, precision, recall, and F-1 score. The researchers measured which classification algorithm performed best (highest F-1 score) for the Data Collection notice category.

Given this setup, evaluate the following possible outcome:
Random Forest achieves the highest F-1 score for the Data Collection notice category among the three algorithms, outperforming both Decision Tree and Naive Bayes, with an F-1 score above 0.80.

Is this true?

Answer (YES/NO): YES